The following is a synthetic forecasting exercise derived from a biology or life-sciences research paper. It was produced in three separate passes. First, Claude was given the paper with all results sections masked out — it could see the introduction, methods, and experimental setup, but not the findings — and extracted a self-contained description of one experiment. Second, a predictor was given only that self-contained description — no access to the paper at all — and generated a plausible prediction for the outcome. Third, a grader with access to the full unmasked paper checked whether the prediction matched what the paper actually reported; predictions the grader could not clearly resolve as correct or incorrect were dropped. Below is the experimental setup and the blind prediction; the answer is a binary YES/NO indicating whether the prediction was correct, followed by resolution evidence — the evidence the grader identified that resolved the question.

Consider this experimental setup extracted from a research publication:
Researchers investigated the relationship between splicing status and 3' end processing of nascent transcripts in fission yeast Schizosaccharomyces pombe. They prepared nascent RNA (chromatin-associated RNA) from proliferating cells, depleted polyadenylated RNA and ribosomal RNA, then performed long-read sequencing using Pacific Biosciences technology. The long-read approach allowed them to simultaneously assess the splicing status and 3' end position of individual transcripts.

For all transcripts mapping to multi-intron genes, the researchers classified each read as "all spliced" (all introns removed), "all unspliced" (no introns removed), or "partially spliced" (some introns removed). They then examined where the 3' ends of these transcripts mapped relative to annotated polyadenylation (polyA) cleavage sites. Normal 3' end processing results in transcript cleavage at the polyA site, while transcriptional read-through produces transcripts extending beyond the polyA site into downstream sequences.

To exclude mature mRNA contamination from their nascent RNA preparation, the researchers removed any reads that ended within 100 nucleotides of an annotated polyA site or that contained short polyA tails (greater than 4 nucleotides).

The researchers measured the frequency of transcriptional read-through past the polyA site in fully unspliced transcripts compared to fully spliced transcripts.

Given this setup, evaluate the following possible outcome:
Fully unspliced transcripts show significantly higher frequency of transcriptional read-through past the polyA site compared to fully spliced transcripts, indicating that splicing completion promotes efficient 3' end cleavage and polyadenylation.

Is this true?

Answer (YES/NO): YES